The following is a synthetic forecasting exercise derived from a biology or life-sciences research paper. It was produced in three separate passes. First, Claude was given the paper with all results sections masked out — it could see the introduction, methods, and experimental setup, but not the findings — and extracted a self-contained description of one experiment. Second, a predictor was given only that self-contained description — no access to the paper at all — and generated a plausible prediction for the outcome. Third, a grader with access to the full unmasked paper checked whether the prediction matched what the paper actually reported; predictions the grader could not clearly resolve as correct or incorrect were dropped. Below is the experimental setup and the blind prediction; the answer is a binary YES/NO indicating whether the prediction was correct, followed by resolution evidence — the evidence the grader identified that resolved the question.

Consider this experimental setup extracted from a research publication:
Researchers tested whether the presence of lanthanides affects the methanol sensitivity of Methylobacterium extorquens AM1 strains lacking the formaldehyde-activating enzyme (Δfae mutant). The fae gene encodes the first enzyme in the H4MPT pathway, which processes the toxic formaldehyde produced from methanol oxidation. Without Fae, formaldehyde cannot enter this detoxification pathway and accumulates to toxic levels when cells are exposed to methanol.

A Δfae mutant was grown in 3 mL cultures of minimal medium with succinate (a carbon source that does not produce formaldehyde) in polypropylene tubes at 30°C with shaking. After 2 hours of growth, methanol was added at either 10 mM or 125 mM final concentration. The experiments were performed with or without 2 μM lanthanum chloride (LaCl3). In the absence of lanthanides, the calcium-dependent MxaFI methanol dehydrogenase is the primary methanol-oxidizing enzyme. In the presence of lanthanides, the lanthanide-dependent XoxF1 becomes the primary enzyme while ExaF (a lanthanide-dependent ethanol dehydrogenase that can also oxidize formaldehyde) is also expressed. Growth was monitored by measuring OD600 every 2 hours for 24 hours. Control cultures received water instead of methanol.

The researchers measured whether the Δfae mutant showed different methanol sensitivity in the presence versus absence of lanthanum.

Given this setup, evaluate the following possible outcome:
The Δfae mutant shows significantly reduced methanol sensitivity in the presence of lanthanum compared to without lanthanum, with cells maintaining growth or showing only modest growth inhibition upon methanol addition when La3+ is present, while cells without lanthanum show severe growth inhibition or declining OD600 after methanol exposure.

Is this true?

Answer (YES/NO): NO